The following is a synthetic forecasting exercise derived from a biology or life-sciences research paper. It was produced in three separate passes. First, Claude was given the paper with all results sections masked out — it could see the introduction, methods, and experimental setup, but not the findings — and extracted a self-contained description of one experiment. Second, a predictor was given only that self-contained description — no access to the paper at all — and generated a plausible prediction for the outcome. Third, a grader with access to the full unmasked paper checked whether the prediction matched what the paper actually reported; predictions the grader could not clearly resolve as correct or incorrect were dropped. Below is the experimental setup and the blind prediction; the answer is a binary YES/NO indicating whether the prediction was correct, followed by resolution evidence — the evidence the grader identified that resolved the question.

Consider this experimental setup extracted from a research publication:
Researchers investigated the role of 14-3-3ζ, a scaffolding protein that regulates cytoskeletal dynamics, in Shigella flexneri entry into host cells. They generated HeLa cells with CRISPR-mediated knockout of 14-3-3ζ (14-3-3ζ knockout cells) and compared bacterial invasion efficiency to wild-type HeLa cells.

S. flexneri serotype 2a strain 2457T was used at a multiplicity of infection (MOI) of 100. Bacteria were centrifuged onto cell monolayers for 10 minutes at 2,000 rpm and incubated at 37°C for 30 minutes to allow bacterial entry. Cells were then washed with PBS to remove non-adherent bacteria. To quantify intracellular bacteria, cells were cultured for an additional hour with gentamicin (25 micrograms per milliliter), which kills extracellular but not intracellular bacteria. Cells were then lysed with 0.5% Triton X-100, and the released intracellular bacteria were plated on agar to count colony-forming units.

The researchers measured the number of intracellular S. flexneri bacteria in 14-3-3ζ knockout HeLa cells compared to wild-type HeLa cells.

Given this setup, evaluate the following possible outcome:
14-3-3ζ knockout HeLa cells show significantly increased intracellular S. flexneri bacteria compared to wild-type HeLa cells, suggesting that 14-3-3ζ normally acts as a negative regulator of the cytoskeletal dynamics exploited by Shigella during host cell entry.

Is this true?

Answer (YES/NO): NO